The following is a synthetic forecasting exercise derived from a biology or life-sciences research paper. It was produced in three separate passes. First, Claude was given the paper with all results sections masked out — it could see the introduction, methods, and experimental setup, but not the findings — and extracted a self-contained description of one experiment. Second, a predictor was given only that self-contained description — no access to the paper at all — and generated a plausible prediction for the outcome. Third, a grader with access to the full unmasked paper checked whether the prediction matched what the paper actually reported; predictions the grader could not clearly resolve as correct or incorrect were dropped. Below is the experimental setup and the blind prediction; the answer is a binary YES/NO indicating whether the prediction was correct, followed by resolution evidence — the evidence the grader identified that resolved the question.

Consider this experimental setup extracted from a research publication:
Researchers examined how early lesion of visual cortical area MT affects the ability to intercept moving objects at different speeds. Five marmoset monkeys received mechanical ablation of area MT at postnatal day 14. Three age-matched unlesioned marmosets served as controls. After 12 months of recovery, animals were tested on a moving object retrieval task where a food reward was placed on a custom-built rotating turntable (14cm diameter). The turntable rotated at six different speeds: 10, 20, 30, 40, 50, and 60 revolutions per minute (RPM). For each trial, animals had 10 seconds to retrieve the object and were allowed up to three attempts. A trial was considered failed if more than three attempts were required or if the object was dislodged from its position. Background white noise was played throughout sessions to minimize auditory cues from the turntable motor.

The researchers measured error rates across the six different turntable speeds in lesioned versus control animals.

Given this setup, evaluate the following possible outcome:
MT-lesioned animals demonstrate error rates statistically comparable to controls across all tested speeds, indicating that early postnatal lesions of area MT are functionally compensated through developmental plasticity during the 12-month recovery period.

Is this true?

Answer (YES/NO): NO